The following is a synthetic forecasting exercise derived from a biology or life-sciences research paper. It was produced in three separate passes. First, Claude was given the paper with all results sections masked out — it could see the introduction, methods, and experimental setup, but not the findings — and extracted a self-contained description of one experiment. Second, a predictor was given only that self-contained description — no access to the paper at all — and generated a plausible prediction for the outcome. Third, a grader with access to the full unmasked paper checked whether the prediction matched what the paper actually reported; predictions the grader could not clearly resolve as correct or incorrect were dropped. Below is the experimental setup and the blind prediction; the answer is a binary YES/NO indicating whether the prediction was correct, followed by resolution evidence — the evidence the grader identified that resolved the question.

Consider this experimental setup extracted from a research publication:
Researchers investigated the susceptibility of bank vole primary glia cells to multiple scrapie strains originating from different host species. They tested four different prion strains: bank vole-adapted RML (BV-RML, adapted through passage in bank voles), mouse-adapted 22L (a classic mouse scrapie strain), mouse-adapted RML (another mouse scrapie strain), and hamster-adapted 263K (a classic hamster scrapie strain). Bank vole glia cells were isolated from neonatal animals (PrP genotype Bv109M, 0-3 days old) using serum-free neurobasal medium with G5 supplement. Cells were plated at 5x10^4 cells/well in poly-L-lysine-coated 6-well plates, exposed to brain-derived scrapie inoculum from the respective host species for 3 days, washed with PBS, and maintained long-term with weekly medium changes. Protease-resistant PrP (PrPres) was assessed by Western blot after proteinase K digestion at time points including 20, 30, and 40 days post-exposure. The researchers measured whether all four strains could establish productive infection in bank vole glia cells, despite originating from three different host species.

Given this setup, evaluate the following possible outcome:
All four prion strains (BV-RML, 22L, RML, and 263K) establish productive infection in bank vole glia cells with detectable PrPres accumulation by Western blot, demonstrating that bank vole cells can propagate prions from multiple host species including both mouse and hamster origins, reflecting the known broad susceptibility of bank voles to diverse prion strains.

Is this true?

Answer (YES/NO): YES